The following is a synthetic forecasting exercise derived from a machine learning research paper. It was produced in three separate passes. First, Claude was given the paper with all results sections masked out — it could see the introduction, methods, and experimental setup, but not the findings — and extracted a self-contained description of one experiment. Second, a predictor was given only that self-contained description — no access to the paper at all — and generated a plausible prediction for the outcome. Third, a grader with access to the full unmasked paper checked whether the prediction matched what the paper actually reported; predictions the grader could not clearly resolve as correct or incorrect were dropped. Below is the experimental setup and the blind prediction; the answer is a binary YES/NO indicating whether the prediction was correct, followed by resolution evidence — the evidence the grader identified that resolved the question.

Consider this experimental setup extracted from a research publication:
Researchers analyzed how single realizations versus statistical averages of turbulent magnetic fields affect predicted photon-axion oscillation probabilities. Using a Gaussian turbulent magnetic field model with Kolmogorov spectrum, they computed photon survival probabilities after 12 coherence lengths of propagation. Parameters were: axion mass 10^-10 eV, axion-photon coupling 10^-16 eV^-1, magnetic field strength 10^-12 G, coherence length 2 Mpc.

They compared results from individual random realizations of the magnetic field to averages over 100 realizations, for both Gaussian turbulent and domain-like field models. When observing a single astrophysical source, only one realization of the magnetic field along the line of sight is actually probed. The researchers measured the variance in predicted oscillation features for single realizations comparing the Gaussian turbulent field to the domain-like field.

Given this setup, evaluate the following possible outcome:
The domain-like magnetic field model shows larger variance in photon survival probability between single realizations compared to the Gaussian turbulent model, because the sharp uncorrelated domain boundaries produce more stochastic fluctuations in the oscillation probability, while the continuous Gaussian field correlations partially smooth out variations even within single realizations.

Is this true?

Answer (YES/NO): NO